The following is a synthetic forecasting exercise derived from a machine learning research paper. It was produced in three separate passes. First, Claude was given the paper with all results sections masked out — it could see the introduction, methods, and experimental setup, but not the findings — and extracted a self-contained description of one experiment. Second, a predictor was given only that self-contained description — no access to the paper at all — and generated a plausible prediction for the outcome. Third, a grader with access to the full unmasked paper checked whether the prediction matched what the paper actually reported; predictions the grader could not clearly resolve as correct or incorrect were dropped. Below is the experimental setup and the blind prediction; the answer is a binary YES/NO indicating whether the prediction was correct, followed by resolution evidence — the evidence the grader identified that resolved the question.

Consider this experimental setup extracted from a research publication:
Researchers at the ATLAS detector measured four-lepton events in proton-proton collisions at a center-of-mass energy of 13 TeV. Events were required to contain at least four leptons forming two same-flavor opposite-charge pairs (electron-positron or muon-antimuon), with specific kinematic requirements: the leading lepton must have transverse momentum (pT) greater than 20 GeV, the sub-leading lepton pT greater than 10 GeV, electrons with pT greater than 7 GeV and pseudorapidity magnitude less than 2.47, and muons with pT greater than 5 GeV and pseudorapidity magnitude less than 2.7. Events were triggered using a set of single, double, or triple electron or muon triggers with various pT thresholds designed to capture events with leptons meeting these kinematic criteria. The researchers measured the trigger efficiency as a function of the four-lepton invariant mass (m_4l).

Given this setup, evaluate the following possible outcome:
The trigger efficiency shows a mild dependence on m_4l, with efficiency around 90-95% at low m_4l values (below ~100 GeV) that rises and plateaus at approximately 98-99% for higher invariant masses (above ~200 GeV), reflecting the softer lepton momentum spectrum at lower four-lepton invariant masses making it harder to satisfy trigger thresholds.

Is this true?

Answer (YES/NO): NO